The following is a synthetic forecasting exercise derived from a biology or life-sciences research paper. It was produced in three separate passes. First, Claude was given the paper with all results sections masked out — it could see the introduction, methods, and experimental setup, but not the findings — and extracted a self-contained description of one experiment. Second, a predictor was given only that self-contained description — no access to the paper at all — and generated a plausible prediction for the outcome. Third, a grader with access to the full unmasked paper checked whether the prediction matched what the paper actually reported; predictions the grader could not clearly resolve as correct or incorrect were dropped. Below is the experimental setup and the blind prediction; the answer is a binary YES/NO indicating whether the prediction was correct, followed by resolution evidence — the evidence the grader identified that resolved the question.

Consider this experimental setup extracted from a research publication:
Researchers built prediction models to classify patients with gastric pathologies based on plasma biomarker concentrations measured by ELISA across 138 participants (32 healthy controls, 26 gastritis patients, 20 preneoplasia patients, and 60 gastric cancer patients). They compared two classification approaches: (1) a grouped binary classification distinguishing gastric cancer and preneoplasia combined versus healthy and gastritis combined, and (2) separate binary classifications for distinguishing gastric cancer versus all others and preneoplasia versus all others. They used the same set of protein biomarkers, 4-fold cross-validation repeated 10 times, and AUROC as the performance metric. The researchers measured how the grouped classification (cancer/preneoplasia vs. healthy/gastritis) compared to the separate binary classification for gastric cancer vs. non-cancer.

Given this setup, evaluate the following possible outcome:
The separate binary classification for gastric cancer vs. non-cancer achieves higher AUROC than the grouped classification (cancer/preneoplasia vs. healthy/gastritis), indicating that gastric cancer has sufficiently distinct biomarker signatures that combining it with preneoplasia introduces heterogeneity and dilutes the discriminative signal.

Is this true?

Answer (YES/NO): YES